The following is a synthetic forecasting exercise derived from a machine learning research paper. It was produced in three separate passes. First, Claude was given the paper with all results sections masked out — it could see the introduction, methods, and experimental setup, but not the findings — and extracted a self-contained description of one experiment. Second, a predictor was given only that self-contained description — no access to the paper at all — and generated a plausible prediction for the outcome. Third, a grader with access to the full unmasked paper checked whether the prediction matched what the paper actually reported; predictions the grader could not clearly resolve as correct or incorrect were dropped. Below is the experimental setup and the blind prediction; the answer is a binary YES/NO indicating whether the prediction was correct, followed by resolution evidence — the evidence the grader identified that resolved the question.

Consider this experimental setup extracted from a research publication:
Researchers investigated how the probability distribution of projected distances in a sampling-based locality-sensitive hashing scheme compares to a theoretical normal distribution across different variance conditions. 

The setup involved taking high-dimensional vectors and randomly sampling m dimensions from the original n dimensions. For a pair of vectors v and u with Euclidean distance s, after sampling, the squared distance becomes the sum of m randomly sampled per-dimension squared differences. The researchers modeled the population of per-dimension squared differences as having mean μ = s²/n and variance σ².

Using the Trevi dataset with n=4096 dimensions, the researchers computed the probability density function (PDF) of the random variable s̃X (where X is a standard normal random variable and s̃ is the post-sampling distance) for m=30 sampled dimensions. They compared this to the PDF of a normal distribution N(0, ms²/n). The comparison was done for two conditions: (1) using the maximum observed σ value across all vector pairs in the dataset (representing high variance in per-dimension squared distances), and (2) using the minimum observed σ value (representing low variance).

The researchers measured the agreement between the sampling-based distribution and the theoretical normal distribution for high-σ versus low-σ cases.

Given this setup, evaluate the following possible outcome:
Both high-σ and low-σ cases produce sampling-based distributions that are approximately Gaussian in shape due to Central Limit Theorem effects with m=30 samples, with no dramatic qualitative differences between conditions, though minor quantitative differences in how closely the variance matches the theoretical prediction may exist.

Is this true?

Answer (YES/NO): YES